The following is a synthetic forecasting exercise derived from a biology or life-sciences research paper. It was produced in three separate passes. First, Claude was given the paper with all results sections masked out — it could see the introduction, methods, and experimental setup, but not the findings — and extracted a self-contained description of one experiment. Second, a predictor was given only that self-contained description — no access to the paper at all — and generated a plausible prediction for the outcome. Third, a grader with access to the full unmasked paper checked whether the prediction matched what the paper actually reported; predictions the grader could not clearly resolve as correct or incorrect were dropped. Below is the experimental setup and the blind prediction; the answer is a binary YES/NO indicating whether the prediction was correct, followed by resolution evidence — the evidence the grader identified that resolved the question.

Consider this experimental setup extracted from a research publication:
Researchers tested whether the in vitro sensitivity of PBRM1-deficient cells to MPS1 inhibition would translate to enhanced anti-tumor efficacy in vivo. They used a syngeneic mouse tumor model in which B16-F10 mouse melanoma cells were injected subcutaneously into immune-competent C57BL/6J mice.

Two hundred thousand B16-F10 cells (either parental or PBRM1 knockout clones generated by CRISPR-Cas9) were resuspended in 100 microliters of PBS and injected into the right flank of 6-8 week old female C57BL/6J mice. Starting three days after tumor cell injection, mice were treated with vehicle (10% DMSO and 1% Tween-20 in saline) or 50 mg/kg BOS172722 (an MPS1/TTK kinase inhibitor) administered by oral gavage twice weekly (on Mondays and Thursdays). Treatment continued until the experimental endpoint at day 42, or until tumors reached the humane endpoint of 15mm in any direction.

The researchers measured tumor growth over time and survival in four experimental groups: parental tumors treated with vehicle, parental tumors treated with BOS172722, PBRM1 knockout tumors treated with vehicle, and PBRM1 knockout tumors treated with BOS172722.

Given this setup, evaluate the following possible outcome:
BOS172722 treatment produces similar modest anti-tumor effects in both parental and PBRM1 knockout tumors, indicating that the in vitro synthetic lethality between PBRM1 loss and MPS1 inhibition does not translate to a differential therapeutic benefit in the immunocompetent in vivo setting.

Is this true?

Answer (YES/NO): NO